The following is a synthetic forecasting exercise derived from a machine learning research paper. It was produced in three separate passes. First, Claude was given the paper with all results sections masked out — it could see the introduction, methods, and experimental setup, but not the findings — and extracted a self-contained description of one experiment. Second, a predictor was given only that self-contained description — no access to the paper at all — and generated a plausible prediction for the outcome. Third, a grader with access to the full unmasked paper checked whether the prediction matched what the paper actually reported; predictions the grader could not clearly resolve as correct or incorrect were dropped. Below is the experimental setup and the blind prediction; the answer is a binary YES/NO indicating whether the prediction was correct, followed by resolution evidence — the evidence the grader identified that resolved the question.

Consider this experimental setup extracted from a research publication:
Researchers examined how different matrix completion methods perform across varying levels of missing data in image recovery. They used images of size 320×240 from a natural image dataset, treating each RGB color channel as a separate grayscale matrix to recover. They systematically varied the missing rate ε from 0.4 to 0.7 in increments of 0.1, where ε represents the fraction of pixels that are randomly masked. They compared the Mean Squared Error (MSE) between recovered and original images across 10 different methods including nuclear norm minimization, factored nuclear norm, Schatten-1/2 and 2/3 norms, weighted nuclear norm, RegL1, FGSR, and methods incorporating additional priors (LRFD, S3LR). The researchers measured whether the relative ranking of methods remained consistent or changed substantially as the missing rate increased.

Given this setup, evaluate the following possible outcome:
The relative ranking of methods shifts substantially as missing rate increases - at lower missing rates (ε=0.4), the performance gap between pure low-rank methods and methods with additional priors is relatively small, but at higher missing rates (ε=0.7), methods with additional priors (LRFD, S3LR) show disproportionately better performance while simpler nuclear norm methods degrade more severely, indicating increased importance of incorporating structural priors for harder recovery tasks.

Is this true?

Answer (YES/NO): NO